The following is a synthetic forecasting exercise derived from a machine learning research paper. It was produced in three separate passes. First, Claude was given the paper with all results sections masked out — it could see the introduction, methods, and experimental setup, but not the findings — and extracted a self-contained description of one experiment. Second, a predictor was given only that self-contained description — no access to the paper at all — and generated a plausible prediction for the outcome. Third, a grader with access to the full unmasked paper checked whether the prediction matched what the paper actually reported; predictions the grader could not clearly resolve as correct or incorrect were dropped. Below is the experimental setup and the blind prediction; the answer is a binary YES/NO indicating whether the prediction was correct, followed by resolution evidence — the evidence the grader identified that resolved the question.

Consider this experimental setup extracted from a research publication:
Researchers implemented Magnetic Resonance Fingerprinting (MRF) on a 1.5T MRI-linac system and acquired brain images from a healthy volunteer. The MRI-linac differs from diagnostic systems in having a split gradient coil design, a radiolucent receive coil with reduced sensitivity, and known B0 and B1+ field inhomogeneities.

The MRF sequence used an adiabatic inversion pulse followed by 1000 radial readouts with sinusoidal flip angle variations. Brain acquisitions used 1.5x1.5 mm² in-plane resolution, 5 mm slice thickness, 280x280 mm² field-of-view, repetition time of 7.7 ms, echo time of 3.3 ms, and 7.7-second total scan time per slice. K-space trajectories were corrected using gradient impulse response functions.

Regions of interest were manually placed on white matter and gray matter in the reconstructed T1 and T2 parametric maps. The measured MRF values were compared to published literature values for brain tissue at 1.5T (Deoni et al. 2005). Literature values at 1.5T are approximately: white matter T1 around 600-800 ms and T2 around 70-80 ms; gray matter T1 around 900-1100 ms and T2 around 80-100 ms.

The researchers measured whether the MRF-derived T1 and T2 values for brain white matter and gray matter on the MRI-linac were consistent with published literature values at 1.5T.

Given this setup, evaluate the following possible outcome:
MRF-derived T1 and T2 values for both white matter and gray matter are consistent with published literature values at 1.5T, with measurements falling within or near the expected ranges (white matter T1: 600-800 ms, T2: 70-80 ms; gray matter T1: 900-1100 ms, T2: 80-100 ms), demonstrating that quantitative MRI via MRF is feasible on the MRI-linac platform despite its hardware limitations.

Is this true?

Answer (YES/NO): NO